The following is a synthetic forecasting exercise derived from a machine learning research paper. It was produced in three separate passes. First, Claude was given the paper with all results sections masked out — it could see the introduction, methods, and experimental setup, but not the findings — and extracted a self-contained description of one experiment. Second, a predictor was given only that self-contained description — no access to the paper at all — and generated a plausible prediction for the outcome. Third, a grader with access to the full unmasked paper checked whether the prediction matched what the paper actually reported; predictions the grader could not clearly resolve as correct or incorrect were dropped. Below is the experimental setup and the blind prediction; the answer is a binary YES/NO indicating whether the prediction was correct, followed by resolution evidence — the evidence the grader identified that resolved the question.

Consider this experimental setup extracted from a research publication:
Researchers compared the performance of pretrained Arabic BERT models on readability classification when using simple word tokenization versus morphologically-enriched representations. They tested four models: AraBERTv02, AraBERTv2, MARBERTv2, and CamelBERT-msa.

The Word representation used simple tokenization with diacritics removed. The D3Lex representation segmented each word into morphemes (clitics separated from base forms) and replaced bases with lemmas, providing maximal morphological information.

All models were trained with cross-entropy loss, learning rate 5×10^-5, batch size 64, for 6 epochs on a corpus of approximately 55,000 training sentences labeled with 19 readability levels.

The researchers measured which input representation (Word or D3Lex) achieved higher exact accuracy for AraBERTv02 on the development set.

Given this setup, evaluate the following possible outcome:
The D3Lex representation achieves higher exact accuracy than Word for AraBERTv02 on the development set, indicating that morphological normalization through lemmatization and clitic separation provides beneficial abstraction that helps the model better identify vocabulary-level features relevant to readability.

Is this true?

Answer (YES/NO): NO